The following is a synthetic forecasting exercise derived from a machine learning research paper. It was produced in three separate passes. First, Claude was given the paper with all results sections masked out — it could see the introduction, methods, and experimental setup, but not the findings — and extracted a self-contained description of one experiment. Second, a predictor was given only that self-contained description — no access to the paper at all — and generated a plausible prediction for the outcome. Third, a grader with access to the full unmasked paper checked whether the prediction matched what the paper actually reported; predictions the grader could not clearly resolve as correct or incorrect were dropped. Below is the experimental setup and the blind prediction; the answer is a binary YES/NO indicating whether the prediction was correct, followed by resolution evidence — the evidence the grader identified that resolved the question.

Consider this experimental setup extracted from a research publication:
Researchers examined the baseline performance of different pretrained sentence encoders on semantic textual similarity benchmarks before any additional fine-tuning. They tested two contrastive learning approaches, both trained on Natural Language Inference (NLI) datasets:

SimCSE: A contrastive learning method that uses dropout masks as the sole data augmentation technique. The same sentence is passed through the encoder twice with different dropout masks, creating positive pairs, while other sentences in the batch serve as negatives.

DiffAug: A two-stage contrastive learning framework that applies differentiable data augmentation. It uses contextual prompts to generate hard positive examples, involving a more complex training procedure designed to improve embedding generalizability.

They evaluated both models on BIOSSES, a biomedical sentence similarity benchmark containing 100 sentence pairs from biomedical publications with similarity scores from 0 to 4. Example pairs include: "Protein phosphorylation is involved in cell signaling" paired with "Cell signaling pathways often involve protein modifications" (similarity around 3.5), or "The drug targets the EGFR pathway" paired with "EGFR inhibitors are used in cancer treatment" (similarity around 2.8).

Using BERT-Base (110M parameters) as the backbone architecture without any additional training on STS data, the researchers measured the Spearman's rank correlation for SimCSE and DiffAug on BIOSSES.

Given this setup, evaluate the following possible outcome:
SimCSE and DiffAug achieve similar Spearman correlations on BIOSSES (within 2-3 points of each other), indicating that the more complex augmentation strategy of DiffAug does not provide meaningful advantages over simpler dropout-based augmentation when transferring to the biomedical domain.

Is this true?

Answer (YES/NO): NO